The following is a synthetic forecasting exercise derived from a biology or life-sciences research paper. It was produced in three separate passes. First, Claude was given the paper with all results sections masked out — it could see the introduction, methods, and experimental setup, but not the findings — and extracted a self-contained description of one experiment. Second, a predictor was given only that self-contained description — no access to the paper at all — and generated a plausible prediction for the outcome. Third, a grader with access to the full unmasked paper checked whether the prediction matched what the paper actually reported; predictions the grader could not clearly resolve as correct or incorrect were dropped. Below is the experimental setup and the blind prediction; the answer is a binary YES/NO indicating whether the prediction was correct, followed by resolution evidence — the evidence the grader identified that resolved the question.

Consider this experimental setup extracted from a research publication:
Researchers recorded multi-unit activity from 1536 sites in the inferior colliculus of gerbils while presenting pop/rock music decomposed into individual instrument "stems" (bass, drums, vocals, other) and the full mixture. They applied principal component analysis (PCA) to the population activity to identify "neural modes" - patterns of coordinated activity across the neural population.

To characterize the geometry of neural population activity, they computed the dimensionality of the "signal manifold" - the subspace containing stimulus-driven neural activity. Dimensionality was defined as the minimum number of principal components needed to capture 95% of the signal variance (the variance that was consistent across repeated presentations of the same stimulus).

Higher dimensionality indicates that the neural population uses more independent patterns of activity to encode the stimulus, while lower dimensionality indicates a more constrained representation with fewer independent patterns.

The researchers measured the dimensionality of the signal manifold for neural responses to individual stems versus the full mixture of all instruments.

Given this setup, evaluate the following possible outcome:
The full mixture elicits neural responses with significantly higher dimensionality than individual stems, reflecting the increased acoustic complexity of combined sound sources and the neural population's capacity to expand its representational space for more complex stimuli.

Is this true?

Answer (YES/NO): YES